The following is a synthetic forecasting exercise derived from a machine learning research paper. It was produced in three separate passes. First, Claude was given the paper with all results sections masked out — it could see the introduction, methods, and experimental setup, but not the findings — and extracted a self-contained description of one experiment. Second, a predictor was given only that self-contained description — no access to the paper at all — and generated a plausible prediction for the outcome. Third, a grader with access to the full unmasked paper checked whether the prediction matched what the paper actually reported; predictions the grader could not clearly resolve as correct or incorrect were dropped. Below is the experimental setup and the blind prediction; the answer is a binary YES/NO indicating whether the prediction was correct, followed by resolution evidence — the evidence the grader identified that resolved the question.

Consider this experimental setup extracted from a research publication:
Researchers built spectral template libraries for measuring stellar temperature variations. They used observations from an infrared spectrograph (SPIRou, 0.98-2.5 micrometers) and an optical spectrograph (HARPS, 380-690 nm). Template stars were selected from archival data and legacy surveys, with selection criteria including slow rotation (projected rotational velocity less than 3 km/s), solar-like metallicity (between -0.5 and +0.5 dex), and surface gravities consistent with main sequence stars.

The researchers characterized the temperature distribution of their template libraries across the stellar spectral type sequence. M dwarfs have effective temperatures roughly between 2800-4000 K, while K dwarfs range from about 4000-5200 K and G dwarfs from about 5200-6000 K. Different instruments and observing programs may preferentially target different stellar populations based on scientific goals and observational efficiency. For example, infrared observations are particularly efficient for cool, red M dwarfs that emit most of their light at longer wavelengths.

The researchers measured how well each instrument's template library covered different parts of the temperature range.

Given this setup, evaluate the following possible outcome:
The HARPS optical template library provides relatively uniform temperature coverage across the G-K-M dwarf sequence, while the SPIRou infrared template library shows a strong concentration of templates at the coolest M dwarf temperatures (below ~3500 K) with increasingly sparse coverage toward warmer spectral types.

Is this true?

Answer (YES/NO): NO